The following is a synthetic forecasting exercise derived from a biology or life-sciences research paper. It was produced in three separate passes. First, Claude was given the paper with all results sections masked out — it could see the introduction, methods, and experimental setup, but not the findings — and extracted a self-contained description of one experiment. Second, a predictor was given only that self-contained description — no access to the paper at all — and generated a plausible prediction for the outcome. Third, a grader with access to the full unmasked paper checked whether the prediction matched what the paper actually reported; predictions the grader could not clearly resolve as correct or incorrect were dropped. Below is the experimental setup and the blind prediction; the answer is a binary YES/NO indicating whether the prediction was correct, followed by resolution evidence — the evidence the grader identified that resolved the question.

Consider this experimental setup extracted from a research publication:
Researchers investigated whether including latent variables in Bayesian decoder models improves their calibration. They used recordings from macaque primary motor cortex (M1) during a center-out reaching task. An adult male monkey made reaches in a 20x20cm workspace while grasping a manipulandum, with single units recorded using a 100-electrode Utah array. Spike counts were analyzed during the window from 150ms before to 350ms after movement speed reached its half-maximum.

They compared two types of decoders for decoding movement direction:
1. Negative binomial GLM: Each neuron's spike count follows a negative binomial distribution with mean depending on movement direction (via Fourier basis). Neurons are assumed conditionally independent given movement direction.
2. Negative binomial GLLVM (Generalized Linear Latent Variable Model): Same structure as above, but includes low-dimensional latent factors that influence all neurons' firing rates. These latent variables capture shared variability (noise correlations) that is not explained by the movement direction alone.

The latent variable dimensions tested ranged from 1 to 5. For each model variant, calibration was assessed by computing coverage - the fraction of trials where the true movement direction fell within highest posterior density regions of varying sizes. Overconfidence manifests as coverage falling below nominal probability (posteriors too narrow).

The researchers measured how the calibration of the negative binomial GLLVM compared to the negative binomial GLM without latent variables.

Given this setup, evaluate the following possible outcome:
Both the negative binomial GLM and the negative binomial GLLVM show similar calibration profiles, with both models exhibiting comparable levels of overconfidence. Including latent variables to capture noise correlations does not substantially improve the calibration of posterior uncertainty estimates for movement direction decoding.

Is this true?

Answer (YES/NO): NO